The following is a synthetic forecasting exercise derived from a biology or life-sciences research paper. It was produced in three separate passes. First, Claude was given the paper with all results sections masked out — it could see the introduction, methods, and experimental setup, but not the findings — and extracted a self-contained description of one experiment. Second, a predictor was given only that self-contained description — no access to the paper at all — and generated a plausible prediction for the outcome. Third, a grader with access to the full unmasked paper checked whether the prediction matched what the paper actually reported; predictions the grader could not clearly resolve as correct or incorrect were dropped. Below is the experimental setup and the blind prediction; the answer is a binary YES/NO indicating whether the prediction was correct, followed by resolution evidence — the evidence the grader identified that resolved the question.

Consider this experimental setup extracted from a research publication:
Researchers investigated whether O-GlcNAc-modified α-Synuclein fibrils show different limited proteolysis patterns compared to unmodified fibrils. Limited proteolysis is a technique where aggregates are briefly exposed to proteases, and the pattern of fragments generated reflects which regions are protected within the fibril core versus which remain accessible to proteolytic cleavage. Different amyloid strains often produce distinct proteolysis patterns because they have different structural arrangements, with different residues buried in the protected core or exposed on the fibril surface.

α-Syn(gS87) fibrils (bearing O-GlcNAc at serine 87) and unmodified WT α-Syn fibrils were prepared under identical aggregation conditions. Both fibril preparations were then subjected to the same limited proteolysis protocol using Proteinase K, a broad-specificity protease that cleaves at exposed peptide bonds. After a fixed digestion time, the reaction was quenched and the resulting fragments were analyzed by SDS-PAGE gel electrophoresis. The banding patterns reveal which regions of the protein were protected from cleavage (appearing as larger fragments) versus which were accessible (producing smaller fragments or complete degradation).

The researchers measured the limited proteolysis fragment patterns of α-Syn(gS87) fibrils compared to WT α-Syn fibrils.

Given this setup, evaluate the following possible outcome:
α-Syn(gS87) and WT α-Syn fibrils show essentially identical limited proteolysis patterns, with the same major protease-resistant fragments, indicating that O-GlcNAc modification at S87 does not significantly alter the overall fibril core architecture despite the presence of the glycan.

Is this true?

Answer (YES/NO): NO